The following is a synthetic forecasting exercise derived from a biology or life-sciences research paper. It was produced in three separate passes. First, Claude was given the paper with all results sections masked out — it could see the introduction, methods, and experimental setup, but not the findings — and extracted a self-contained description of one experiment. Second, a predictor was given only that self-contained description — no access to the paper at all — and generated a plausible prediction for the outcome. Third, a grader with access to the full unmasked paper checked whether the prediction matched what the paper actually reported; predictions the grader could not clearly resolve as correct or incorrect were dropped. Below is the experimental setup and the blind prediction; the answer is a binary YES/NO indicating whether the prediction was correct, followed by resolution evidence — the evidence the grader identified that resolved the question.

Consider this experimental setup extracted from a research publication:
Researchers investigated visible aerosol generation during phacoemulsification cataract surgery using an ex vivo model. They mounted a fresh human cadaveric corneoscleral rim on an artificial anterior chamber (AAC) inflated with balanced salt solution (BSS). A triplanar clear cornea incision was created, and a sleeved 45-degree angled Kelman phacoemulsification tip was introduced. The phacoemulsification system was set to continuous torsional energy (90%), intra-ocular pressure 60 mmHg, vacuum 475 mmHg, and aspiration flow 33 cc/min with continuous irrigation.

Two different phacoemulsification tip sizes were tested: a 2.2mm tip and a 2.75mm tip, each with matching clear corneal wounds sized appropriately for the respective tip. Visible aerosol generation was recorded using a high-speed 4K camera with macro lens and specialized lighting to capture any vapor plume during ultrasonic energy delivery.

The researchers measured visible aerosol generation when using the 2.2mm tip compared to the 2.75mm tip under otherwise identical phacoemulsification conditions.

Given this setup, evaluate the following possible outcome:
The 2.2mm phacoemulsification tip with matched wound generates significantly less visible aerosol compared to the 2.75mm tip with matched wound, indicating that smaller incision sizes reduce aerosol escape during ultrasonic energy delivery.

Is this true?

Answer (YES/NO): YES